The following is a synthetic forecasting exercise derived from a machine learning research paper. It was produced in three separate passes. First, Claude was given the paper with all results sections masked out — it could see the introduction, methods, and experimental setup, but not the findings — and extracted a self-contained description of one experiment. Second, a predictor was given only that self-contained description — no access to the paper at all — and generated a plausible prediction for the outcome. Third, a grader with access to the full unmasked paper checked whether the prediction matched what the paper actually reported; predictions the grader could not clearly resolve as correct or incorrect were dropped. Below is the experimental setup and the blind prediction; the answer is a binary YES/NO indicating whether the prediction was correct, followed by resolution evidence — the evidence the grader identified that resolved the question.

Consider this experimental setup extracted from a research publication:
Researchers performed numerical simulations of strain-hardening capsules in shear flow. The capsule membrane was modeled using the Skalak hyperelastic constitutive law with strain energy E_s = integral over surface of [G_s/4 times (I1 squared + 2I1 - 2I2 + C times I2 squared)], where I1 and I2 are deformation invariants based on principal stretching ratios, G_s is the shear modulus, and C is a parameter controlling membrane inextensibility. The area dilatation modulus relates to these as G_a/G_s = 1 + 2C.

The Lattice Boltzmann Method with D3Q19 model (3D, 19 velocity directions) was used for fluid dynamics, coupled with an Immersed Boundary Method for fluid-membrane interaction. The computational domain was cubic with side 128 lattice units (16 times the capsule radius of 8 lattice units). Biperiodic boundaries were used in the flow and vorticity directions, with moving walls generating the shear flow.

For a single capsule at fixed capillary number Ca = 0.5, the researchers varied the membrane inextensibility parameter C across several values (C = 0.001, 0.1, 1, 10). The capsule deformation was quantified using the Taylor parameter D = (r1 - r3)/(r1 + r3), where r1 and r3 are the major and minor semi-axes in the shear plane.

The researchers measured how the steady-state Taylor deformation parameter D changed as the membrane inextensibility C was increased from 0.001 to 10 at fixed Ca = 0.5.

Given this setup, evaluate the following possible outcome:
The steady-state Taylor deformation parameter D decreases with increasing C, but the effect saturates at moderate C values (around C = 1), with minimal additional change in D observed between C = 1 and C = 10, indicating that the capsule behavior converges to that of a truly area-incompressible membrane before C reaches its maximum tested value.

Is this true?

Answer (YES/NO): NO